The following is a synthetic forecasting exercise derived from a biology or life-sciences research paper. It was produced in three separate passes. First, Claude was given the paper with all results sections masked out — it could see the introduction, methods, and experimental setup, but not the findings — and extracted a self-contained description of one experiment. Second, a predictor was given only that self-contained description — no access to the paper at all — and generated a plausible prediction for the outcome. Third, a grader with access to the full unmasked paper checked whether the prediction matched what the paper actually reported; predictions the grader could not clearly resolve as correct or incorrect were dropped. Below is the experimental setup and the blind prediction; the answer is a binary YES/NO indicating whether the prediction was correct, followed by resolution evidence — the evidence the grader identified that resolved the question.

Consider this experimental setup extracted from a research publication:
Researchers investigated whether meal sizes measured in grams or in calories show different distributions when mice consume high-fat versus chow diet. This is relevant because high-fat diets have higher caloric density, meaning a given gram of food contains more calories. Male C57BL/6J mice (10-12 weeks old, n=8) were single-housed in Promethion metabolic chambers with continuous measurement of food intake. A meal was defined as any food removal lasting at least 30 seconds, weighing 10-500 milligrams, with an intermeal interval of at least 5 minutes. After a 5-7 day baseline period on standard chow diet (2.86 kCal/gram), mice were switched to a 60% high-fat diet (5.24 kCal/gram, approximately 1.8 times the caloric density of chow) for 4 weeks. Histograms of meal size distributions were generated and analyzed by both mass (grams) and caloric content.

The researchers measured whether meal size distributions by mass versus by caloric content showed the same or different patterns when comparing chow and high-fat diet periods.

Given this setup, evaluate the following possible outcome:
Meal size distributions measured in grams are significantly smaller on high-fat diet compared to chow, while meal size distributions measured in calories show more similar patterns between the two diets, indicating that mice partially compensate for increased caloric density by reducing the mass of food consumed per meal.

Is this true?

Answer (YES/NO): NO